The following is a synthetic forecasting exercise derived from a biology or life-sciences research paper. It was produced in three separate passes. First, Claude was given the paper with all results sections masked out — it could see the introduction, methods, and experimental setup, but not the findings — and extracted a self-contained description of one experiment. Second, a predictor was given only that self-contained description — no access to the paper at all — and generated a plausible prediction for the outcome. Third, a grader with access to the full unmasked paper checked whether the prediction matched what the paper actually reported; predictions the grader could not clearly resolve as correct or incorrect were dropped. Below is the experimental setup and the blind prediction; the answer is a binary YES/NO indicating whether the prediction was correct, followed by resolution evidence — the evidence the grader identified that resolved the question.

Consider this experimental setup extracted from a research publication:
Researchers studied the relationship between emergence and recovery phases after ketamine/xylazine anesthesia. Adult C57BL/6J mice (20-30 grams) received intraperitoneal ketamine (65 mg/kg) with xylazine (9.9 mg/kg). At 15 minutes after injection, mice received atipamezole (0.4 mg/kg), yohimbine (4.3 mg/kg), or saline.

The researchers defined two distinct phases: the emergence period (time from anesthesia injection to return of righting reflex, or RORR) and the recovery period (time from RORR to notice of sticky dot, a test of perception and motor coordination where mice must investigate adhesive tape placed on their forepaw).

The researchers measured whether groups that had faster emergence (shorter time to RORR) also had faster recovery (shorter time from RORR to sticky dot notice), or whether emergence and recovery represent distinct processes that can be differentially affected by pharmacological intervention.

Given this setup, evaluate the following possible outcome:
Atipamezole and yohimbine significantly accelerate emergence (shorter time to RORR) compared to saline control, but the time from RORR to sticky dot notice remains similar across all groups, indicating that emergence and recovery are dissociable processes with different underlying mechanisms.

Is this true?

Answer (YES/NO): YES